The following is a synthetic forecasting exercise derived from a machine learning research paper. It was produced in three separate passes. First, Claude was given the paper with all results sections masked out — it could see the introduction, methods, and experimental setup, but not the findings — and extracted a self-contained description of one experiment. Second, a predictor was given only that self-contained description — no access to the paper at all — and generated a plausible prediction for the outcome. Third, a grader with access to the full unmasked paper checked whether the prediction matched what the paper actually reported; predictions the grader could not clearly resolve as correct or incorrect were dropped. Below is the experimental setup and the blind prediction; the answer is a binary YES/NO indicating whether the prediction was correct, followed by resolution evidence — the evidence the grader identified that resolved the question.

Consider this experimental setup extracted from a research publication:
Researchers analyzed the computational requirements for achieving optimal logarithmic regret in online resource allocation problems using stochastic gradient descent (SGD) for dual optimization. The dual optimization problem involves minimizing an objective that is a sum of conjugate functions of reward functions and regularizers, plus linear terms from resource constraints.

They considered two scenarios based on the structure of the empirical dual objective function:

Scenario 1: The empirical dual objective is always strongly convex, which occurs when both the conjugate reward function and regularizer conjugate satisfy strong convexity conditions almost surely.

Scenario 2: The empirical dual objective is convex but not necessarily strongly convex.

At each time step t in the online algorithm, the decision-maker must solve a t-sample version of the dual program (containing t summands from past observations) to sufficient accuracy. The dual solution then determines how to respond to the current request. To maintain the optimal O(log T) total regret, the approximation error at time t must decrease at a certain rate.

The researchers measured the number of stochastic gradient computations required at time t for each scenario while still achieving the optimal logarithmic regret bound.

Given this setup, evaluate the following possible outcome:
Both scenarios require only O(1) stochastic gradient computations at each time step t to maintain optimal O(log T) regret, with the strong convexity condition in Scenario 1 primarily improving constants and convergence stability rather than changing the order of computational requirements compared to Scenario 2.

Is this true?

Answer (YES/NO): NO